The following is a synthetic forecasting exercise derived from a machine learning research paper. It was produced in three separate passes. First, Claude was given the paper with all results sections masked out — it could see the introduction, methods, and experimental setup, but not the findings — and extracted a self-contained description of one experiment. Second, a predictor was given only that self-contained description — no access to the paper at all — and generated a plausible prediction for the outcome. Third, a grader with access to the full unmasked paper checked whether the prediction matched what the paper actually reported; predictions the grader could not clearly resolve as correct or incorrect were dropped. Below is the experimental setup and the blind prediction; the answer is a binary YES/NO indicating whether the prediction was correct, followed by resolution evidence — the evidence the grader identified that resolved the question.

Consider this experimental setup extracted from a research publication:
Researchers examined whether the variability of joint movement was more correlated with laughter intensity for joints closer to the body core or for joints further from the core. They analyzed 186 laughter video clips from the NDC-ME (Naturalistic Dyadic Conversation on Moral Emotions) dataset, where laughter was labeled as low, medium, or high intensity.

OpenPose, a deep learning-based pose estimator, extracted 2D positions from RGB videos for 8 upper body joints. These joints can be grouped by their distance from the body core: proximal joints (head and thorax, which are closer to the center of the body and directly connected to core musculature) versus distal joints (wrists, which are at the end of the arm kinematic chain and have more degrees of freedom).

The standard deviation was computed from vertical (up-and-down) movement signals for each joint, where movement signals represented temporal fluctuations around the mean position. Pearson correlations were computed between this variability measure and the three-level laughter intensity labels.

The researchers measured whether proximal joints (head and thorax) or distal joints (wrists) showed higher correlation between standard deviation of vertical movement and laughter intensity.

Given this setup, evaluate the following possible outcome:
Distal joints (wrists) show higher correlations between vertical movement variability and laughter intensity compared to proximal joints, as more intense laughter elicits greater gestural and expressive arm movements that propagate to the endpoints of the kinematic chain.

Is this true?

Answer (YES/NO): NO